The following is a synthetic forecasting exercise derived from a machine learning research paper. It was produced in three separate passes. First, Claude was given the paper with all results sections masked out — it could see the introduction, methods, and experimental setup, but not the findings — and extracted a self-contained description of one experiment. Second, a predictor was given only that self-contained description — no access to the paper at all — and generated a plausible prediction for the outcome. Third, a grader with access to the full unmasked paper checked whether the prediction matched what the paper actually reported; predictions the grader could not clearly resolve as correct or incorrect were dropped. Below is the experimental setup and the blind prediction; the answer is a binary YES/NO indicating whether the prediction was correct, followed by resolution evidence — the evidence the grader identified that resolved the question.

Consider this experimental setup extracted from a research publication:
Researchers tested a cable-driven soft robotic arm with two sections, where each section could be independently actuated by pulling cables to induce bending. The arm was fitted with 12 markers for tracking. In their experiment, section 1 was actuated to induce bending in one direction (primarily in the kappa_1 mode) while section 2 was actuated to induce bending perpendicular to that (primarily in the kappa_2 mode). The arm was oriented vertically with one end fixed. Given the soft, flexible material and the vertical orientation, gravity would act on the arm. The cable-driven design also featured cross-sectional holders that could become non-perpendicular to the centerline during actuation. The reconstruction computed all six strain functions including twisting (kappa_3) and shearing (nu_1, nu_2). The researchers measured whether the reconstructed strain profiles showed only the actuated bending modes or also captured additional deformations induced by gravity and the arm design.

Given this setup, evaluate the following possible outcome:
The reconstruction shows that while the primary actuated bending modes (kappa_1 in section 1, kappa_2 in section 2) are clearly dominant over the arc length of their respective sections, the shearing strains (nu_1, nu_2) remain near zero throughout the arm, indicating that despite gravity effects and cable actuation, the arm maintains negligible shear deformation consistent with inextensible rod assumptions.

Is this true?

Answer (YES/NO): NO